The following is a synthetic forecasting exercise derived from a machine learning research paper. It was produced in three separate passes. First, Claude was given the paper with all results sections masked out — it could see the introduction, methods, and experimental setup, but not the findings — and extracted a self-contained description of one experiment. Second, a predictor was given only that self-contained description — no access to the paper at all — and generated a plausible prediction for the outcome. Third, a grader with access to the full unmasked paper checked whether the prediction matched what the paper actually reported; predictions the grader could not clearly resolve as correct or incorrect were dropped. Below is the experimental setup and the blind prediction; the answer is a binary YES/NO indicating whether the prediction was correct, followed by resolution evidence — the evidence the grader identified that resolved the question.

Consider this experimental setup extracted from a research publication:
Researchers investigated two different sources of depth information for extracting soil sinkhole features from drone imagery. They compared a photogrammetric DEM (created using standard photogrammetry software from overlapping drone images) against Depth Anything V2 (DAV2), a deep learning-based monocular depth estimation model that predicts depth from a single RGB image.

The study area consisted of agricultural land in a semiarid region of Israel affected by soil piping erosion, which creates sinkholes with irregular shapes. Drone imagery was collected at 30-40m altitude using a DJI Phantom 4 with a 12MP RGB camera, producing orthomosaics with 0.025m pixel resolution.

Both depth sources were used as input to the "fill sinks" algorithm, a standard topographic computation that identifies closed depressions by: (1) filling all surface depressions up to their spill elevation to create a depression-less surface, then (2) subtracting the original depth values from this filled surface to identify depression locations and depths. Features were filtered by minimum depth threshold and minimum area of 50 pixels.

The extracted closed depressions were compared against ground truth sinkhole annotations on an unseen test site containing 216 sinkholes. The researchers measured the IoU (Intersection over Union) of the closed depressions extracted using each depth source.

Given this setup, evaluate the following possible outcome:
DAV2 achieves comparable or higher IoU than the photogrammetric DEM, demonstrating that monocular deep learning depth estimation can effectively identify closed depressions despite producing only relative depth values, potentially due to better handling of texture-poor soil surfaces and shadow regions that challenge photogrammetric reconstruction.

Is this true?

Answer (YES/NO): YES